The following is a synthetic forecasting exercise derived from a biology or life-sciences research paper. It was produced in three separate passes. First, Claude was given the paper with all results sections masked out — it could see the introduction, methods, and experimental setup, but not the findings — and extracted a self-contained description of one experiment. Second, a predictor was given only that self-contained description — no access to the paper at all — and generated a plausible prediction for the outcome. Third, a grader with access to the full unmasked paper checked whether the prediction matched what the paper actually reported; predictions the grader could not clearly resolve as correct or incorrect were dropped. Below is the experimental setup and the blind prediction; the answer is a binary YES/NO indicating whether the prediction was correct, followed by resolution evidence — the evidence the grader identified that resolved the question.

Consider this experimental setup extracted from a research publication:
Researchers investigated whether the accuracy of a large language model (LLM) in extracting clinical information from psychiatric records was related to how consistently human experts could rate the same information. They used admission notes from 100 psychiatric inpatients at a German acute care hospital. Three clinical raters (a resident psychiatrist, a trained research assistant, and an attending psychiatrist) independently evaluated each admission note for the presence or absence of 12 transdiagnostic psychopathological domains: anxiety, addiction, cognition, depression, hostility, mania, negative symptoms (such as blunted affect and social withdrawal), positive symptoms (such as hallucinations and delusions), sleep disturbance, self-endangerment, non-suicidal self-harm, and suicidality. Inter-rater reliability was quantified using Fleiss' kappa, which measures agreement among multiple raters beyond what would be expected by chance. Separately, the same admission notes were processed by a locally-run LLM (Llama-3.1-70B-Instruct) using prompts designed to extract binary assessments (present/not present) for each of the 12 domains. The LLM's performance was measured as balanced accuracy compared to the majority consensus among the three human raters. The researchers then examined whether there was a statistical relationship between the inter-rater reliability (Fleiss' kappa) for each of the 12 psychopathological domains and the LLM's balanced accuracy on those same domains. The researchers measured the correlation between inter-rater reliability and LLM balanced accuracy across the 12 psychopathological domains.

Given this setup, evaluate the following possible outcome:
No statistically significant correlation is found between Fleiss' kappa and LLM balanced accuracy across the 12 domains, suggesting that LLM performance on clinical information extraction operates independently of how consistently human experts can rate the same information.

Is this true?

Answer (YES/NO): NO